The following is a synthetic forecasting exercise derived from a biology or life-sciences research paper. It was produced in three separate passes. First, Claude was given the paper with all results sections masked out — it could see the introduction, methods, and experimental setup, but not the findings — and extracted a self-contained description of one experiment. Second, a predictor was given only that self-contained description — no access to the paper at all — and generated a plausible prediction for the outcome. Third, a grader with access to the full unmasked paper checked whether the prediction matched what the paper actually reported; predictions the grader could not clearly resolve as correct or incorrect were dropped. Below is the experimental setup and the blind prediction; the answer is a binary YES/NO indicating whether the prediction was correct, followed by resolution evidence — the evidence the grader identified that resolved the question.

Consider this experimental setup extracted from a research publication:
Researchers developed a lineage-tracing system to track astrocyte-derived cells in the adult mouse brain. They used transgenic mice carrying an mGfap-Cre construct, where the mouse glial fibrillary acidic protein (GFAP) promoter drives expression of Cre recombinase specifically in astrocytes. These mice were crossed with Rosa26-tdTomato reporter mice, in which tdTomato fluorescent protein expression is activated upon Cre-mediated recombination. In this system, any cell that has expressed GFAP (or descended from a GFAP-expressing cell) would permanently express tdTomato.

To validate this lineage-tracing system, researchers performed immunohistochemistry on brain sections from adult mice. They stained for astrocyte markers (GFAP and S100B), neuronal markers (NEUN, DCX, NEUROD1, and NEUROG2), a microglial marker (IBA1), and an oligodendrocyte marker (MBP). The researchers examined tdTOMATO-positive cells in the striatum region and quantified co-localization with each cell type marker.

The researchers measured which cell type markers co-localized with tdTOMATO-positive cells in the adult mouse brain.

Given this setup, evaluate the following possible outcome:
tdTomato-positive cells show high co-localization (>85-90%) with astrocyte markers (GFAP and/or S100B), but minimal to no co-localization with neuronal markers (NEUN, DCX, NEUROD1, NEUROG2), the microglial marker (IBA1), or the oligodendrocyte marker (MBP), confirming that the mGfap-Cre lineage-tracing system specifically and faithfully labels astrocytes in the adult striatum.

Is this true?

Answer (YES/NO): YES